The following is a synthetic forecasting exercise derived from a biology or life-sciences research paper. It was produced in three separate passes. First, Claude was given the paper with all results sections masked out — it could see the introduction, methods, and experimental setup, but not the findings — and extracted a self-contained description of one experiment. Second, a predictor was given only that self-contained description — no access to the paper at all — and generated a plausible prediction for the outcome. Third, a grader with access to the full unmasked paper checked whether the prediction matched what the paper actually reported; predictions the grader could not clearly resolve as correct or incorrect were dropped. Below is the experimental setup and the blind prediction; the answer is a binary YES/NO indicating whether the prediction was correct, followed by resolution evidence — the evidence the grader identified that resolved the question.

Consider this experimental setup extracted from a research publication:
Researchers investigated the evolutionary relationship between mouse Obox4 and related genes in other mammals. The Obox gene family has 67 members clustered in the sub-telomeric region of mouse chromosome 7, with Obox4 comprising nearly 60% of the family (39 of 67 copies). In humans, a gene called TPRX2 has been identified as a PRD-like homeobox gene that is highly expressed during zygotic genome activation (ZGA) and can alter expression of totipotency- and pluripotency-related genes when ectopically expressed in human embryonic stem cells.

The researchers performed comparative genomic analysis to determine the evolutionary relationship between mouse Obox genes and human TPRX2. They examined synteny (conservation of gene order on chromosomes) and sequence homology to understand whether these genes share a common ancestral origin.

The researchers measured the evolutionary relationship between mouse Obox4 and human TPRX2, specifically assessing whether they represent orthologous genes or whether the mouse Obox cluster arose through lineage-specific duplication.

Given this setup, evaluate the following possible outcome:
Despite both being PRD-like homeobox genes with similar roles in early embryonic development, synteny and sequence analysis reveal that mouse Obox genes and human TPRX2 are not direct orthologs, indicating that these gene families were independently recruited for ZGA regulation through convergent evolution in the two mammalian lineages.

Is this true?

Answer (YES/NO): NO